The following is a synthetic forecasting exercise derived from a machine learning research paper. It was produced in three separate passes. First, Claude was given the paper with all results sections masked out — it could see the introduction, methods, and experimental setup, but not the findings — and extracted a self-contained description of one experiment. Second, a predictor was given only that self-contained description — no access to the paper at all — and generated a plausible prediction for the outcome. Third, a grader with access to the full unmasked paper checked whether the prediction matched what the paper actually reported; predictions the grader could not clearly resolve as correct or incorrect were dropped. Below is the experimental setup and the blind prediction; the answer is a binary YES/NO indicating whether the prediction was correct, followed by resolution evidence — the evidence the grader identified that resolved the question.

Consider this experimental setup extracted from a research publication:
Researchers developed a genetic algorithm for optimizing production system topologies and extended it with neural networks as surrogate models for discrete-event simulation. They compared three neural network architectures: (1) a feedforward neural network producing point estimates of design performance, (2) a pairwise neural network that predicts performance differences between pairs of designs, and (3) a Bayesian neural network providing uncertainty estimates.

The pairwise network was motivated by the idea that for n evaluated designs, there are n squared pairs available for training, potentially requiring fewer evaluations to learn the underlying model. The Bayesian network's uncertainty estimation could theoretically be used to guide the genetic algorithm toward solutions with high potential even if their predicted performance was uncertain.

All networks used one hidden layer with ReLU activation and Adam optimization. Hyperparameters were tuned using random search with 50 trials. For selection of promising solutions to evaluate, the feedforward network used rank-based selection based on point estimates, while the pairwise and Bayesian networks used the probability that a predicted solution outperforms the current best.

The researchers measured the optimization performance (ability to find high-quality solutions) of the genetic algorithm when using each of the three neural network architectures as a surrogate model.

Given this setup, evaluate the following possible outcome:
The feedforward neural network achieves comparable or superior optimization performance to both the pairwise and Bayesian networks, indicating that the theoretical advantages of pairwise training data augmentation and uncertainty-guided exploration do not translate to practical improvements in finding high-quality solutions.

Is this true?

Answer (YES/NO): YES